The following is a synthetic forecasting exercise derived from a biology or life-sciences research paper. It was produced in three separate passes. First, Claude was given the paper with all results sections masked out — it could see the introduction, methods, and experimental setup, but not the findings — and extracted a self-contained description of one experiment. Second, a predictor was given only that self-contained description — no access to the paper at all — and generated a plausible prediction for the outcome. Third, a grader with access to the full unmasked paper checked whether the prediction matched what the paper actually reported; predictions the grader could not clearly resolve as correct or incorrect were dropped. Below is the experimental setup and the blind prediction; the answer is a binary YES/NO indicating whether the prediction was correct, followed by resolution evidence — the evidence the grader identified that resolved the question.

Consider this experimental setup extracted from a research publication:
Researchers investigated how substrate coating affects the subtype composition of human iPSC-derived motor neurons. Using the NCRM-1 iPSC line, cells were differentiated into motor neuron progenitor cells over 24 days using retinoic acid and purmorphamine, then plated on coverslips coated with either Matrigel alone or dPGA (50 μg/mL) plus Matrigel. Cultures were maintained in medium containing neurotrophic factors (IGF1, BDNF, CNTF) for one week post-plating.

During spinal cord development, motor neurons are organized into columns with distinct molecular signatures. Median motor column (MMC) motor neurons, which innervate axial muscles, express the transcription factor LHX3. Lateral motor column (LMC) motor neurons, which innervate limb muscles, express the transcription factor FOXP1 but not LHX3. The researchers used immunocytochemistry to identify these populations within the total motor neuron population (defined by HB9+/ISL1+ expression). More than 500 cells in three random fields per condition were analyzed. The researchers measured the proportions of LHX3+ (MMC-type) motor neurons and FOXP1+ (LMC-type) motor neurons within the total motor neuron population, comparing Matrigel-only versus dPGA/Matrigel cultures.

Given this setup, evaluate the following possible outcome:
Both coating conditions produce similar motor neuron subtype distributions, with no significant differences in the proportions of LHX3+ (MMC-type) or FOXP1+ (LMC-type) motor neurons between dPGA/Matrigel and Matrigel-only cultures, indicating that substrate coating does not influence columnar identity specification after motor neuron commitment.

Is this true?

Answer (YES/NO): YES